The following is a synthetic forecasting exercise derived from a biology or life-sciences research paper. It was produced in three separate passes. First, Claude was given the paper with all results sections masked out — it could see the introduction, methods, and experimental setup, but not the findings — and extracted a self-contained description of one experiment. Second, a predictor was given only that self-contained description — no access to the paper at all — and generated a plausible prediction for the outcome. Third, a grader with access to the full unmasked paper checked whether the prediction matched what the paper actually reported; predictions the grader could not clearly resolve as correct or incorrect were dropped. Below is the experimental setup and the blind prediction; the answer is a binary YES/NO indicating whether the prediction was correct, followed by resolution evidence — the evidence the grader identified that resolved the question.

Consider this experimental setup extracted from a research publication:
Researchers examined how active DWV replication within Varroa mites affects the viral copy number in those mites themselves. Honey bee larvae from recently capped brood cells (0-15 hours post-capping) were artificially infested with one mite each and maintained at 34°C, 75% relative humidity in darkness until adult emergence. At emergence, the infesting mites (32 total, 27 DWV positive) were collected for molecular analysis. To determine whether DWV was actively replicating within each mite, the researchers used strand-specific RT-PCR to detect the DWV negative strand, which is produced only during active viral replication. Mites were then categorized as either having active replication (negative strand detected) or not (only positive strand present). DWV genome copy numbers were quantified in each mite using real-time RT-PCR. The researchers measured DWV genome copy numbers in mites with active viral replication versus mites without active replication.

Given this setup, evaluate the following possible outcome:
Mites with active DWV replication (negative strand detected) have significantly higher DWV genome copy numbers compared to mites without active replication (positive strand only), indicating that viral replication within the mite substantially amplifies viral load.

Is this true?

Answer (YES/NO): YES